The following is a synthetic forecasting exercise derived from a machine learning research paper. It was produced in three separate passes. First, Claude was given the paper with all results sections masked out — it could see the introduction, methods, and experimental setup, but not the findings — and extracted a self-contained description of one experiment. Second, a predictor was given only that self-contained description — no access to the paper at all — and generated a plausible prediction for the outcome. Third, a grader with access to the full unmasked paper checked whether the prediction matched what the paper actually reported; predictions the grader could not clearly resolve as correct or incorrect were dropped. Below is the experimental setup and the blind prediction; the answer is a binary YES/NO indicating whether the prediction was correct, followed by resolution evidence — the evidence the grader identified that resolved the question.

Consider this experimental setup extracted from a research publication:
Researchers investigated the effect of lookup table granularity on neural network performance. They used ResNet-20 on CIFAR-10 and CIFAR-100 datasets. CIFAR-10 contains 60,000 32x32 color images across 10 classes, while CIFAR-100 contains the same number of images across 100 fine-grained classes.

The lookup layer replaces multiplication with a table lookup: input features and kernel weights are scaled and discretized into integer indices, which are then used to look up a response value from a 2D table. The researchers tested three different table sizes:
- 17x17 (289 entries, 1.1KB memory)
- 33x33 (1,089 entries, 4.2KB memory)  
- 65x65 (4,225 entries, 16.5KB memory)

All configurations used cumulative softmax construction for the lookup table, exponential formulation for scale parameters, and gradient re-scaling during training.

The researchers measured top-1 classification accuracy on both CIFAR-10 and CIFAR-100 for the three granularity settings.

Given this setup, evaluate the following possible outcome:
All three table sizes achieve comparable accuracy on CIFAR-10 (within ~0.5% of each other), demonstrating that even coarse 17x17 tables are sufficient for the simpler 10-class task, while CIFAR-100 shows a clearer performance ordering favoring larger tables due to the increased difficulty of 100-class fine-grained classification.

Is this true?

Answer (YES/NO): YES